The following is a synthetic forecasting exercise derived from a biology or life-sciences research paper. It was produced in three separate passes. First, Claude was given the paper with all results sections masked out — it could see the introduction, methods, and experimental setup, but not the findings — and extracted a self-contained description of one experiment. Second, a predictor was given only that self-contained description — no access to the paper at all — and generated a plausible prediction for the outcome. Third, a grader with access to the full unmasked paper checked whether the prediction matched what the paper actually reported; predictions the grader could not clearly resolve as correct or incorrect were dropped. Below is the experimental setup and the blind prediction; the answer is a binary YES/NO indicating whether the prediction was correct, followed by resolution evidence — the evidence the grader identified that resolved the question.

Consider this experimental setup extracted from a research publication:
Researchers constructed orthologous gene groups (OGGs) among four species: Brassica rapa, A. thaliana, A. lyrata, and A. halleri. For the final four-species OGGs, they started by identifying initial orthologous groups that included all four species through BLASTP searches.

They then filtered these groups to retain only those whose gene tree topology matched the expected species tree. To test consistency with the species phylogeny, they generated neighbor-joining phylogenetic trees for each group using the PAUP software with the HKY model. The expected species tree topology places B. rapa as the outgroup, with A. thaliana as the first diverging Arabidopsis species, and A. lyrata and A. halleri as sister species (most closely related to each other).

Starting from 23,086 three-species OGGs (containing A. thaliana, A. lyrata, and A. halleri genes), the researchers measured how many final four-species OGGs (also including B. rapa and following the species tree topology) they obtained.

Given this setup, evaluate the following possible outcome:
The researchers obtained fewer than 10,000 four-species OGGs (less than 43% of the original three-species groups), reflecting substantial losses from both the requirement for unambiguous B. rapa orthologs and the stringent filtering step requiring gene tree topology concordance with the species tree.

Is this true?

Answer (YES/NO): NO